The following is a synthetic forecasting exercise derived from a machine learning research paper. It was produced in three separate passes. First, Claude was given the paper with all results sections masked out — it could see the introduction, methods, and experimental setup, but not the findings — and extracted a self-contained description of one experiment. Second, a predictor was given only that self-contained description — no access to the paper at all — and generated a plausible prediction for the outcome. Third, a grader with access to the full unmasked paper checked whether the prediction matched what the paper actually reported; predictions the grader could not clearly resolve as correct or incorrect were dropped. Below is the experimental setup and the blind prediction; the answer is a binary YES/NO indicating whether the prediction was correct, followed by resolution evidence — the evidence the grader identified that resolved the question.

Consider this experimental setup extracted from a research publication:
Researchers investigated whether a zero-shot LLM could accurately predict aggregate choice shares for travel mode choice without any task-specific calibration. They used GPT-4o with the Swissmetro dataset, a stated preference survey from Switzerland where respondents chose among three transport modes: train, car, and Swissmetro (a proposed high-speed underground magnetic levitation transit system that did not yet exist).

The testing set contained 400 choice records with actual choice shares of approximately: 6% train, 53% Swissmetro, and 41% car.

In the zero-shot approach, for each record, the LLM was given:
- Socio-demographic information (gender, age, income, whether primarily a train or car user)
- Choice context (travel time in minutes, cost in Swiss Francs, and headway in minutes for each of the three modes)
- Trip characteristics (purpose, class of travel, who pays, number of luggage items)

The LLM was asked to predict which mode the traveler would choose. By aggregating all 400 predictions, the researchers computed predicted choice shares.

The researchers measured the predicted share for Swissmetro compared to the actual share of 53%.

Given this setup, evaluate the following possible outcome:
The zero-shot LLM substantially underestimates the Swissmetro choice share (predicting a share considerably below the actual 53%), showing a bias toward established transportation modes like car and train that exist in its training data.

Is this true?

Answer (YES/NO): NO